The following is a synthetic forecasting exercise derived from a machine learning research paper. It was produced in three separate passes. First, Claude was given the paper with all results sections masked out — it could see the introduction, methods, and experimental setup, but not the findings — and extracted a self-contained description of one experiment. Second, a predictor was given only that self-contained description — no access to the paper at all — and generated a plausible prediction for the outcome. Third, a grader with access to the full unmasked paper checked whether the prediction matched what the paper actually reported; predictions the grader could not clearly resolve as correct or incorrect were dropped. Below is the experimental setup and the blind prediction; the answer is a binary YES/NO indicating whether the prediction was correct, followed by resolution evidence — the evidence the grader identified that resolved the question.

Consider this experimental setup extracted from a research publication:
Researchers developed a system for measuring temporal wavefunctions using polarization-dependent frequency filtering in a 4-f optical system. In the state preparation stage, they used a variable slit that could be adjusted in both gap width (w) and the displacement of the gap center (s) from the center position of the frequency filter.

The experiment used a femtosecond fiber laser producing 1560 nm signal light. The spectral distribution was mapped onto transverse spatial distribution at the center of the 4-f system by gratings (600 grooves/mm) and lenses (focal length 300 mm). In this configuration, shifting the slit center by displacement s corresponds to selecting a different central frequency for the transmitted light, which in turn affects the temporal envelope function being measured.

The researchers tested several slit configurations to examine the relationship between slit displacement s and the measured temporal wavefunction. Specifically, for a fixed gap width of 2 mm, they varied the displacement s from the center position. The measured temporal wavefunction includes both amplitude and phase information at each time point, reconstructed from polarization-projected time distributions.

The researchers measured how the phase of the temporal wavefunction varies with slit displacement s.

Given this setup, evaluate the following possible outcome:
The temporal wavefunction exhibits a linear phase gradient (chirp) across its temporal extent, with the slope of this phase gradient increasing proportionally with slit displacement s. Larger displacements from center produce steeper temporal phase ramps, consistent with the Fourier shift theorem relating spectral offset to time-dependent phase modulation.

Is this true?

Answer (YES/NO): YES